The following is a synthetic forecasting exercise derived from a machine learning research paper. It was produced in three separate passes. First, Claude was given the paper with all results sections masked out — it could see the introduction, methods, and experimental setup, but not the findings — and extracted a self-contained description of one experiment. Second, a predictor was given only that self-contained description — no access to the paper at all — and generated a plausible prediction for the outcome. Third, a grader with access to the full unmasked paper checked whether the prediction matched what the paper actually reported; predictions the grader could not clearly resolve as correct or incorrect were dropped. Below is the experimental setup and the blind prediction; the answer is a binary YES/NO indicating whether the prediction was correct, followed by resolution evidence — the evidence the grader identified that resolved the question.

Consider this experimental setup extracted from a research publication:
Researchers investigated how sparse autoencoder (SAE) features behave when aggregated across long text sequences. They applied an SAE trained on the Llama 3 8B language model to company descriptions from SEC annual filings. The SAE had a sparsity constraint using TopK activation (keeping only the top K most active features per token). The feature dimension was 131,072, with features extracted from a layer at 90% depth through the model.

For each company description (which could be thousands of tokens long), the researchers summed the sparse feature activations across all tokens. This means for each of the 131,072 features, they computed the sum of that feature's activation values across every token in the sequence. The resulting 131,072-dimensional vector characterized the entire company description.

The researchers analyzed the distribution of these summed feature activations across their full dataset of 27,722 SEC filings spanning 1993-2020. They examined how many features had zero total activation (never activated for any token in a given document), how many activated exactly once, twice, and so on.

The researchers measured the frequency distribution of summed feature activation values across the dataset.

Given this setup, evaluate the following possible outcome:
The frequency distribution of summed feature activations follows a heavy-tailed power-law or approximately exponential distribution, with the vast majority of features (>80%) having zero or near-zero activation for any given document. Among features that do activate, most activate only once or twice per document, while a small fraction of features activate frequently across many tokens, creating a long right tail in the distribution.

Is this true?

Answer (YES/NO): NO